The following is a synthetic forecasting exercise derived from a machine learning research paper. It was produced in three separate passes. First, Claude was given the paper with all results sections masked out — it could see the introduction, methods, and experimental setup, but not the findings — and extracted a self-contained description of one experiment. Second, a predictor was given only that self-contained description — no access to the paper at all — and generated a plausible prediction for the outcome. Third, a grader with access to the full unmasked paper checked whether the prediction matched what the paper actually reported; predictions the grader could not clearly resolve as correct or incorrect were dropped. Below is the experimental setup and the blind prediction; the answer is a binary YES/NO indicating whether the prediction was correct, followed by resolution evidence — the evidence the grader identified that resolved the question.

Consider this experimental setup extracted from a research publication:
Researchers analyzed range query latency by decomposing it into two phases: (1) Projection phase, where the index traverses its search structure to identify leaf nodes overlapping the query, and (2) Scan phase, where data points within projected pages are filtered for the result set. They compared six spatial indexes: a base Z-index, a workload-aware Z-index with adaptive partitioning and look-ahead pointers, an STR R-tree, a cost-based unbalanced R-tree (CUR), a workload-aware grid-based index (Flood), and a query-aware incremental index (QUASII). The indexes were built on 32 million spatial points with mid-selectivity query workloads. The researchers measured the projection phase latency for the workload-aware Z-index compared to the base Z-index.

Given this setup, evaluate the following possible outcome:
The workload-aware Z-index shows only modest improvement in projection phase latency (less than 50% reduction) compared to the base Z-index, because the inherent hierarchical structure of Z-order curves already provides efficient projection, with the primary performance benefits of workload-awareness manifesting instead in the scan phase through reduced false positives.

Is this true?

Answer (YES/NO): NO